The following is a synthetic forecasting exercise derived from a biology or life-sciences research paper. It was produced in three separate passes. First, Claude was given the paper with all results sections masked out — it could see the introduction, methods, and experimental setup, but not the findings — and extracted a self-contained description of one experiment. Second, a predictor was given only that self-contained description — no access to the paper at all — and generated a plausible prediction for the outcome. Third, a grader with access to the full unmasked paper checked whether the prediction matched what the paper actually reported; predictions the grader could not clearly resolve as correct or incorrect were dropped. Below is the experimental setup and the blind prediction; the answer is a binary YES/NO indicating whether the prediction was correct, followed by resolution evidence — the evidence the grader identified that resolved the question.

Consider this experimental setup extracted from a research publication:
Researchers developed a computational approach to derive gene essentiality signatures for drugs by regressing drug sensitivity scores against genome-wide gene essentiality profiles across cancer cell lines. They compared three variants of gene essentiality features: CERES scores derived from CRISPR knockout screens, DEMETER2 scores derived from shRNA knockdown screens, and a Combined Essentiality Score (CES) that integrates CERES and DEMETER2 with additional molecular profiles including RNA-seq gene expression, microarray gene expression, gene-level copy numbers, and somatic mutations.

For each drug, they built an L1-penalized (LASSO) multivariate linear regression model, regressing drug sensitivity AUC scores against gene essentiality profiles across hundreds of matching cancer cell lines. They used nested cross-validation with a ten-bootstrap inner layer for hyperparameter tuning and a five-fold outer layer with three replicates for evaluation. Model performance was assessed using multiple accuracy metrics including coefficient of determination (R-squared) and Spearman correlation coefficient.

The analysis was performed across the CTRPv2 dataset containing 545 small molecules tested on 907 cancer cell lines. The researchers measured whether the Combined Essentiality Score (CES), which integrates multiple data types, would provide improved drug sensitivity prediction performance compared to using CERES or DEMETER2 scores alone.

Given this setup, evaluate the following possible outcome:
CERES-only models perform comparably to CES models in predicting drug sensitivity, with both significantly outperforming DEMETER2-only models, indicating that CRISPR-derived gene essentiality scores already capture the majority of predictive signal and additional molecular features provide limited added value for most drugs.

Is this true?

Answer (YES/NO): NO